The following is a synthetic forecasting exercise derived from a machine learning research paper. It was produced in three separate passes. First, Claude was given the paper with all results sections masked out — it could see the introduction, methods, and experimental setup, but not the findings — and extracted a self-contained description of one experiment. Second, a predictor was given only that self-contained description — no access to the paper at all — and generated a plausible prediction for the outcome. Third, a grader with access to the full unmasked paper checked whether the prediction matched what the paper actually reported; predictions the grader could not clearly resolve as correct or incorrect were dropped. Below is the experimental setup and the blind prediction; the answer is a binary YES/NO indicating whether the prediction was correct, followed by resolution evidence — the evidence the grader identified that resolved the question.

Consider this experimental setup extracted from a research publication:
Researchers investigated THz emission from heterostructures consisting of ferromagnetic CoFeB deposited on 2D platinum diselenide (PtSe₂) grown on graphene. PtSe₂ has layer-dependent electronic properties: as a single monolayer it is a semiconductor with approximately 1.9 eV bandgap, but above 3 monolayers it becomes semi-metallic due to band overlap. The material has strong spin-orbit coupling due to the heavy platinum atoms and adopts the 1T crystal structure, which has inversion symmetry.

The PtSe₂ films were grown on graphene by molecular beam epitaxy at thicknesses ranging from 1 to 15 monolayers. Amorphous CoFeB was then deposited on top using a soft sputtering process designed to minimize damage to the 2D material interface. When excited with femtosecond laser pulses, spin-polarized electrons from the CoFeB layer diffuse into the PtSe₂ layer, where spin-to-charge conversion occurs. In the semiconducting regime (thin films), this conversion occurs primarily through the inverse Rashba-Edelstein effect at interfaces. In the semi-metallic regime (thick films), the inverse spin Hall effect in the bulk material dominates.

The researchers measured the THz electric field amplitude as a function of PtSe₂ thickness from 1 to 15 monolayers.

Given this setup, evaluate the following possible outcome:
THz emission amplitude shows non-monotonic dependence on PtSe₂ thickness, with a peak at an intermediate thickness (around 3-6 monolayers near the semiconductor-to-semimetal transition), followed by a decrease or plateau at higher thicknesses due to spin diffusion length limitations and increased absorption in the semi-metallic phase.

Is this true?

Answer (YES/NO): NO